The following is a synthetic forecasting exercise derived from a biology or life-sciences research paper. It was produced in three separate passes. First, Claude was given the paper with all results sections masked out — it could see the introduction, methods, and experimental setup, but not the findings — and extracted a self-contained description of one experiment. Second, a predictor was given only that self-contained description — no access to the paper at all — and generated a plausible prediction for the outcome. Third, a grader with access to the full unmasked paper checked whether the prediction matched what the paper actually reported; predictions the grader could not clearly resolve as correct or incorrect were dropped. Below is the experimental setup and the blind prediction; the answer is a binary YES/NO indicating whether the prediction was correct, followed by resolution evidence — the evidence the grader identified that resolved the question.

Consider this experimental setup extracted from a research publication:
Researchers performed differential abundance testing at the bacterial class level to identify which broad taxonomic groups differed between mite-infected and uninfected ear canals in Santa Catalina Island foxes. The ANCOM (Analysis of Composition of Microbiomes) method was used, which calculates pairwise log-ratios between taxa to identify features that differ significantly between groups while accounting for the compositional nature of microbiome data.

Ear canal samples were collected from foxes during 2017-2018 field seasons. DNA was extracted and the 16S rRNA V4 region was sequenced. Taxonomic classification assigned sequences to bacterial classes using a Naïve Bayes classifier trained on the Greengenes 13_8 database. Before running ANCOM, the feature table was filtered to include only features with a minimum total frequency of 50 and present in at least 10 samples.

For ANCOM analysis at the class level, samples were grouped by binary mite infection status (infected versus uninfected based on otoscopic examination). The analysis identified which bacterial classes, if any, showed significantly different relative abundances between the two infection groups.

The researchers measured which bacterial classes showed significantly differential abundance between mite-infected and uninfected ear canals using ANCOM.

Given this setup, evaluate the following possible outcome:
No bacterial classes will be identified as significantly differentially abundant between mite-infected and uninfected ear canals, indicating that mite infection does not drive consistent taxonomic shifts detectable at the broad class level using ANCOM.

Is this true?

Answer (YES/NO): NO